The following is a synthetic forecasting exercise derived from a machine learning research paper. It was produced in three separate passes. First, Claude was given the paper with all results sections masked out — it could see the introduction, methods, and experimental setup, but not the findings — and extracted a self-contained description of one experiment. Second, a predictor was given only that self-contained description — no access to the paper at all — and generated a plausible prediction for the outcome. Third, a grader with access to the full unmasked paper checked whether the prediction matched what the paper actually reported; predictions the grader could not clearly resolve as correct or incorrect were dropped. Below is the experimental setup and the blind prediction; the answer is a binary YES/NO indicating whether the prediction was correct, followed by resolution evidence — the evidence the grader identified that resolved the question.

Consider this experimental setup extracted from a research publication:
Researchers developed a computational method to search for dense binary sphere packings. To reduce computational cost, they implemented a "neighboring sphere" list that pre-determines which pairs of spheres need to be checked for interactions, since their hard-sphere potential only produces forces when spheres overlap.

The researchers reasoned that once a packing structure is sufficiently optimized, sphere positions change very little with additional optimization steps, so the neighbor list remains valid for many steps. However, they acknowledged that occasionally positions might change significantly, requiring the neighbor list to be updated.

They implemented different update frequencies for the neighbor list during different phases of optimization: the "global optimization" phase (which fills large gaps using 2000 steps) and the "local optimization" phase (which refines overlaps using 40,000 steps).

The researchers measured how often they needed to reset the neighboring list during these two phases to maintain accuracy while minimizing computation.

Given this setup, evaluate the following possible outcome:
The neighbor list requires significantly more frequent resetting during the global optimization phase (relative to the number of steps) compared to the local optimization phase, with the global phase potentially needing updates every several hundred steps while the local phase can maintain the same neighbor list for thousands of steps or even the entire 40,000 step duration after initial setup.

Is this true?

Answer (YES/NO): NO